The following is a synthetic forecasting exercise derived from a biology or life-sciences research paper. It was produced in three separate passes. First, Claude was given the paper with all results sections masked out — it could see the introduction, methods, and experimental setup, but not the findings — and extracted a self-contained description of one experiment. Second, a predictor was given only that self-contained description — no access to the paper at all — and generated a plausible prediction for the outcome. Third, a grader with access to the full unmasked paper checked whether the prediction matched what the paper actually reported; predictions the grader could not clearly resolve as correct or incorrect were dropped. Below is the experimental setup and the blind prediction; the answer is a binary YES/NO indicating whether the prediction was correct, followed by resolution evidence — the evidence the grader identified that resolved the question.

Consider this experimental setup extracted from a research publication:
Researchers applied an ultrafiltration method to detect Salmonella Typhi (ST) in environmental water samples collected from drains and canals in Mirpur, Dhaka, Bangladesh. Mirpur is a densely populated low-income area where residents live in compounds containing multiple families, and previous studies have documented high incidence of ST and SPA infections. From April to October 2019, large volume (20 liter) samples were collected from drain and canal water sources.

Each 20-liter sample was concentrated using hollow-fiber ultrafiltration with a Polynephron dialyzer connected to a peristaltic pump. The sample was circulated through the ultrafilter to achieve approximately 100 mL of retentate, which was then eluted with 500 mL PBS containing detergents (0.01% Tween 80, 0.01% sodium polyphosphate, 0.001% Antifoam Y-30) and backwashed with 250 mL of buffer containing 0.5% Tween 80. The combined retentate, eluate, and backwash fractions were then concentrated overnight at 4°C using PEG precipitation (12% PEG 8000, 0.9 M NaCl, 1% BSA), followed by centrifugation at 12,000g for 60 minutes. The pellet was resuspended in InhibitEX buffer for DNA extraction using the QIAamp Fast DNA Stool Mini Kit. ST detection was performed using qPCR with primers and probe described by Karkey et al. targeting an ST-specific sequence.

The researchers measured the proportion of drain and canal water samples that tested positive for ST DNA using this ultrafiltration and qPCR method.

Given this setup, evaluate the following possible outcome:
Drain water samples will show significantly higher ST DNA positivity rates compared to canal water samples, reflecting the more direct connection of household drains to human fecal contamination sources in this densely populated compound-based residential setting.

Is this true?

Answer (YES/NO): NO